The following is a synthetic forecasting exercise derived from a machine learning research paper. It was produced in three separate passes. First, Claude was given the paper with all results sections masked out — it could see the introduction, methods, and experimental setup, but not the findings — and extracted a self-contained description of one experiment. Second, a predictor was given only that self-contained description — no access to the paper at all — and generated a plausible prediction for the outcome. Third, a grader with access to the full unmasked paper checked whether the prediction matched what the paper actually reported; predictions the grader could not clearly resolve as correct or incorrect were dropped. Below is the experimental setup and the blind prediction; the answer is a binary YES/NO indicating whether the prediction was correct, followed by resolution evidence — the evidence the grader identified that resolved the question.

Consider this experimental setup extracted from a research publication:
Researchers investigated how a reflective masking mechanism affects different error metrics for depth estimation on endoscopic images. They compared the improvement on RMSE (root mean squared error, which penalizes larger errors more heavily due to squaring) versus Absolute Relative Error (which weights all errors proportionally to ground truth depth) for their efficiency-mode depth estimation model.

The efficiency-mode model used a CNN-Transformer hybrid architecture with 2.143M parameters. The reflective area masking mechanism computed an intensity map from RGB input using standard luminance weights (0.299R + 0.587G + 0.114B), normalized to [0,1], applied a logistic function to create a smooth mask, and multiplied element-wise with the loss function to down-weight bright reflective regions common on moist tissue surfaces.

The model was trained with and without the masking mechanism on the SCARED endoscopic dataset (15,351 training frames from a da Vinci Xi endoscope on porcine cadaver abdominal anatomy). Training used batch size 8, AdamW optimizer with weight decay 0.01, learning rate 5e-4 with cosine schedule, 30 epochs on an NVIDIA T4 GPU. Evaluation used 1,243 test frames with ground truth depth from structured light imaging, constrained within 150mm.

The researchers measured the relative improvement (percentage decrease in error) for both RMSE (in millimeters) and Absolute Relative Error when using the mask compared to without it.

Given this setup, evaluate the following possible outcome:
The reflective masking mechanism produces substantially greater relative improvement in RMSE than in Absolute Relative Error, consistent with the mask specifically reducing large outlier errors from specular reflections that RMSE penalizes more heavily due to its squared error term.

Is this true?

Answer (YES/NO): YES